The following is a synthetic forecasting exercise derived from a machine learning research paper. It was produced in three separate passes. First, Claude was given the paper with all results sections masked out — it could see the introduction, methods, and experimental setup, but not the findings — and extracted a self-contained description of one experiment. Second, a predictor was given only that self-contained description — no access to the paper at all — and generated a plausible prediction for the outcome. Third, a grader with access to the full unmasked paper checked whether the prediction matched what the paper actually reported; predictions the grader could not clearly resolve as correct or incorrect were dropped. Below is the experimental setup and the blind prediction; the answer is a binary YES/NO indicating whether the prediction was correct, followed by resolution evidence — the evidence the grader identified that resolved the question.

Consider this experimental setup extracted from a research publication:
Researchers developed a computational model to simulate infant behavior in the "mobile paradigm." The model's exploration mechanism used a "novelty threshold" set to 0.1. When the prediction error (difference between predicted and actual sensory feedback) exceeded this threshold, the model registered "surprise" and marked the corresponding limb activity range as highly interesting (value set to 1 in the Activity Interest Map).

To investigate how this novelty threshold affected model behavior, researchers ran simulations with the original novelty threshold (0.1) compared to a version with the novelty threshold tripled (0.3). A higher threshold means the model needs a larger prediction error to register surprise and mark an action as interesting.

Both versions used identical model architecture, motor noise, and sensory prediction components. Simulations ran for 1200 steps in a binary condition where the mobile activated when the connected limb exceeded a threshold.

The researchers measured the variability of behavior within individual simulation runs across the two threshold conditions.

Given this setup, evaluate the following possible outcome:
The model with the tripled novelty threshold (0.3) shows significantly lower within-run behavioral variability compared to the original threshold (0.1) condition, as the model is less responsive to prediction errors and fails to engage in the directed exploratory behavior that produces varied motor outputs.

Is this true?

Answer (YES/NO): NO